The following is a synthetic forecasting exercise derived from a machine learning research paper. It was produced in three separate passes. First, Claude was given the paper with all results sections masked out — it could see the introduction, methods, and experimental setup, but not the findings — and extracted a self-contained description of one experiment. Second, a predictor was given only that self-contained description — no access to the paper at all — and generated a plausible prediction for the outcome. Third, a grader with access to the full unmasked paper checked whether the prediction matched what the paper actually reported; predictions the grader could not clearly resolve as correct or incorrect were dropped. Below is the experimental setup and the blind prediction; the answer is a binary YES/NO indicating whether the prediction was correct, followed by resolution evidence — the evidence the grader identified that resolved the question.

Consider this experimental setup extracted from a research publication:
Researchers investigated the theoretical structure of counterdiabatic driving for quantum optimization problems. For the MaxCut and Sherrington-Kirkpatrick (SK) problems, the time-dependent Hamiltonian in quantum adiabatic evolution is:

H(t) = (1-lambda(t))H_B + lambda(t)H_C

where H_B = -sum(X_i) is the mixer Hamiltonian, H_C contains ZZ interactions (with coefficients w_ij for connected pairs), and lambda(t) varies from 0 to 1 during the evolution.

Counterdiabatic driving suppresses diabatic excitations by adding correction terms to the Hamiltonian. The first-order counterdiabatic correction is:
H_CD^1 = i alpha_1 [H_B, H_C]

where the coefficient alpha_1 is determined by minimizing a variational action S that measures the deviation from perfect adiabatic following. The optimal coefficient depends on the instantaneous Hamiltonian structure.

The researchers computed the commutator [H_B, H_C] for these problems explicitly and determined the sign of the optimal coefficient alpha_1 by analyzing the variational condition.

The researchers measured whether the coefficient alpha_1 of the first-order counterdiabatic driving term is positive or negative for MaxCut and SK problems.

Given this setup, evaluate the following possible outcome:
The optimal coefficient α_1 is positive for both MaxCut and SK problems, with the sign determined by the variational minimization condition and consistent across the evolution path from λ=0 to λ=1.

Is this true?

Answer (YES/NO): NO